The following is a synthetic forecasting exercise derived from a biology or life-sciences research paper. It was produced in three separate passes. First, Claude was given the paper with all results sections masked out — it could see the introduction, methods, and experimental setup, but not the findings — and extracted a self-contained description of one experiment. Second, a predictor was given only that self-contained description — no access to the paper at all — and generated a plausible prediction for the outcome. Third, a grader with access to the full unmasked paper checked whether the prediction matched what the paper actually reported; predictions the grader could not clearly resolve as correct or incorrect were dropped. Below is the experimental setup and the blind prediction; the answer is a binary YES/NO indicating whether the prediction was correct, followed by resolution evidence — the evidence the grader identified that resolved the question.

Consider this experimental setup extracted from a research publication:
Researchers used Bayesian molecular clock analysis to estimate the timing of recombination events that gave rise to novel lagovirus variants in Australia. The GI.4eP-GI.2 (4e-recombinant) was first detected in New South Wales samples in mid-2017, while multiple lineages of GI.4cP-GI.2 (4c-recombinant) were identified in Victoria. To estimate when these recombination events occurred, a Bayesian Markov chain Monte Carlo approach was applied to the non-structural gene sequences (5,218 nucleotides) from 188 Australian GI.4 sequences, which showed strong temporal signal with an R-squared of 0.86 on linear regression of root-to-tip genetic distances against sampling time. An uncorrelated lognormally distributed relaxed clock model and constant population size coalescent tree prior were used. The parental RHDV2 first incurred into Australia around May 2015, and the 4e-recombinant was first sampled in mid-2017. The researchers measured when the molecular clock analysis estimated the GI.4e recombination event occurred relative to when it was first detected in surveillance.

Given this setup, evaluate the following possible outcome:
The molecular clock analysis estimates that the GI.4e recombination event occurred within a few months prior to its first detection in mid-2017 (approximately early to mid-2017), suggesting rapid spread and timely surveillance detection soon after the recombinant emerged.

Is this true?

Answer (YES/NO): NO